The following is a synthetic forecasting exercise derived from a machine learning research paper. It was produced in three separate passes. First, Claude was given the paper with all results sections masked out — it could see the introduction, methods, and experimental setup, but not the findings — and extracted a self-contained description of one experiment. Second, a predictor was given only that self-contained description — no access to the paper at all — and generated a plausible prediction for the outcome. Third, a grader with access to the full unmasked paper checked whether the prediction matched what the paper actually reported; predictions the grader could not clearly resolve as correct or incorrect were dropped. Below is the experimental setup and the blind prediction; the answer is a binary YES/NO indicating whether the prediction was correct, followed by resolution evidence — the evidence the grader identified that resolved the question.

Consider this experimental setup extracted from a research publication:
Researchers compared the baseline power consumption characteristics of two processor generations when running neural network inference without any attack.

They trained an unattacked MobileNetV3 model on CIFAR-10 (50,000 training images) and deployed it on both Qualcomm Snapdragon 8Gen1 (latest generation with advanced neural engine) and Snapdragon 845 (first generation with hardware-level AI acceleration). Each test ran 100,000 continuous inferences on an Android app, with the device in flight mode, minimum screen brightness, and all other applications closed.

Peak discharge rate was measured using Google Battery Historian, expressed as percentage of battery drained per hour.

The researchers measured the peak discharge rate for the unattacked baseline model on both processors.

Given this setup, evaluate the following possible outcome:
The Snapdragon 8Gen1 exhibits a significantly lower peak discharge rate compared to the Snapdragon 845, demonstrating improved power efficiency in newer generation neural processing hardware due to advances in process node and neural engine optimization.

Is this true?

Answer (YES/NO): NO